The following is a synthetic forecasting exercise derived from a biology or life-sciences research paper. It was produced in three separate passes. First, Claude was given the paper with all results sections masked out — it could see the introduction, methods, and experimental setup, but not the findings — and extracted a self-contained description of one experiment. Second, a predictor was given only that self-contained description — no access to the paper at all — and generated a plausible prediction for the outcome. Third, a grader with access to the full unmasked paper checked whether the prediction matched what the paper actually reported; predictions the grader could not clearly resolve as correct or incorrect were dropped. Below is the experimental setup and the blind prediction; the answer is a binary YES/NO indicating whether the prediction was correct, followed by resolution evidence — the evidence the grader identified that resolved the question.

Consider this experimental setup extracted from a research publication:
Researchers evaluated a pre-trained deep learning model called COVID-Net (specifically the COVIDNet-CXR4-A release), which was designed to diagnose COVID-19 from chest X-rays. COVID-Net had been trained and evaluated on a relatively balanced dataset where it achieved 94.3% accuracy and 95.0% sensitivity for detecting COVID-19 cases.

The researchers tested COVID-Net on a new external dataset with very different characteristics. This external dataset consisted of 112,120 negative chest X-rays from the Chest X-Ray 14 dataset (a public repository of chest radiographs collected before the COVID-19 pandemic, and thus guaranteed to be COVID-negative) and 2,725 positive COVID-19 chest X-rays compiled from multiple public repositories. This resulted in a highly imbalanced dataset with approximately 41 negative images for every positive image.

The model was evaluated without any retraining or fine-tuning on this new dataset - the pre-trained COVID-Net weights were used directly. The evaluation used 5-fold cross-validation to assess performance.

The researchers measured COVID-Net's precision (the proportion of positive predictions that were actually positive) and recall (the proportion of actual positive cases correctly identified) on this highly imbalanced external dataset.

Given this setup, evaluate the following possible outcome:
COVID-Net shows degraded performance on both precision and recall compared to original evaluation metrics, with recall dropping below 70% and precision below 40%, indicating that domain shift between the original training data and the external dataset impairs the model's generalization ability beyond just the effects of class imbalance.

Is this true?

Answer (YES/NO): NO